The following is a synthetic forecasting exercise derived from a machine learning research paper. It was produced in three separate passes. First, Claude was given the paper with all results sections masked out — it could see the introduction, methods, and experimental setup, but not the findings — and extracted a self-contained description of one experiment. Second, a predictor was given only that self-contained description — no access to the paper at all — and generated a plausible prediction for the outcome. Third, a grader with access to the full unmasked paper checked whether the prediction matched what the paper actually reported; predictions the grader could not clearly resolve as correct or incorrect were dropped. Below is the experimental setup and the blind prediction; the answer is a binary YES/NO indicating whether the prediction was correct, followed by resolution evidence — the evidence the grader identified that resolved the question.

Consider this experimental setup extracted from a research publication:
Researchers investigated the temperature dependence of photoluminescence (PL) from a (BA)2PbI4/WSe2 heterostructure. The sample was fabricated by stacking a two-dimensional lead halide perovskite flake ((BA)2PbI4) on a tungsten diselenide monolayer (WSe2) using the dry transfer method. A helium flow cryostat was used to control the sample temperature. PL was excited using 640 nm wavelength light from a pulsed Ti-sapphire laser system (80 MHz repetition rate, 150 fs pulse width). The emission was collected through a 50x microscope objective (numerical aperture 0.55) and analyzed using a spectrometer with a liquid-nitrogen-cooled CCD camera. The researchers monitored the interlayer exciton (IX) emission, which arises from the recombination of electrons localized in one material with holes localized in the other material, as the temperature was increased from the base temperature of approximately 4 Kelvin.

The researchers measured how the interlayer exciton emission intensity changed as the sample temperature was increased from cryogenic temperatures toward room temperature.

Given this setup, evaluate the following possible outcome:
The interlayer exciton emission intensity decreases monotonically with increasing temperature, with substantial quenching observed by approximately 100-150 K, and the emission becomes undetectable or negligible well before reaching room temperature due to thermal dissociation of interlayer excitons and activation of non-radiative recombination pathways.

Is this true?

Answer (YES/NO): NO